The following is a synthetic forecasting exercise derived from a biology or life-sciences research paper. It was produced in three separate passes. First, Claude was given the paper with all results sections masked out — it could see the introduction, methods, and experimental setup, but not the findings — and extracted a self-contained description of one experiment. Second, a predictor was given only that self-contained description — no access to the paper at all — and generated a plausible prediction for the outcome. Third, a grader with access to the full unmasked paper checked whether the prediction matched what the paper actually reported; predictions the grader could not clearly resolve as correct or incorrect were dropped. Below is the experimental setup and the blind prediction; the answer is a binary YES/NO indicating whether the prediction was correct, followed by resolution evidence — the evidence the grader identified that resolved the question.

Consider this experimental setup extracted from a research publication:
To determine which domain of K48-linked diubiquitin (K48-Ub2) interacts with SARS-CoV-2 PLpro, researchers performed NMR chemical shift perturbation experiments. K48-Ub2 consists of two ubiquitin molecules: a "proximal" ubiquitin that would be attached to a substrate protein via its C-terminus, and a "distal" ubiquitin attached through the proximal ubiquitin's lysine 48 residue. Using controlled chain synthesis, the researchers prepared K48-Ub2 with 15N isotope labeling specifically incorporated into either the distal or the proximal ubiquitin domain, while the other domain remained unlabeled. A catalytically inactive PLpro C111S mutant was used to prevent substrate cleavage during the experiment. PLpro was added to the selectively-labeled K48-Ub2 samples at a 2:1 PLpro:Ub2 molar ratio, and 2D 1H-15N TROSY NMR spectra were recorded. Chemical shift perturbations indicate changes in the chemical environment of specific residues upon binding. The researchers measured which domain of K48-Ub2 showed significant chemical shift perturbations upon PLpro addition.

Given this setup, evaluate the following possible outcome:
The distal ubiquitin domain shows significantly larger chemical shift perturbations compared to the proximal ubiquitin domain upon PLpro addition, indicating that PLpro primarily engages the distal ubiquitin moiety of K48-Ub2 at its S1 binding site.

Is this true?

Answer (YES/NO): NO